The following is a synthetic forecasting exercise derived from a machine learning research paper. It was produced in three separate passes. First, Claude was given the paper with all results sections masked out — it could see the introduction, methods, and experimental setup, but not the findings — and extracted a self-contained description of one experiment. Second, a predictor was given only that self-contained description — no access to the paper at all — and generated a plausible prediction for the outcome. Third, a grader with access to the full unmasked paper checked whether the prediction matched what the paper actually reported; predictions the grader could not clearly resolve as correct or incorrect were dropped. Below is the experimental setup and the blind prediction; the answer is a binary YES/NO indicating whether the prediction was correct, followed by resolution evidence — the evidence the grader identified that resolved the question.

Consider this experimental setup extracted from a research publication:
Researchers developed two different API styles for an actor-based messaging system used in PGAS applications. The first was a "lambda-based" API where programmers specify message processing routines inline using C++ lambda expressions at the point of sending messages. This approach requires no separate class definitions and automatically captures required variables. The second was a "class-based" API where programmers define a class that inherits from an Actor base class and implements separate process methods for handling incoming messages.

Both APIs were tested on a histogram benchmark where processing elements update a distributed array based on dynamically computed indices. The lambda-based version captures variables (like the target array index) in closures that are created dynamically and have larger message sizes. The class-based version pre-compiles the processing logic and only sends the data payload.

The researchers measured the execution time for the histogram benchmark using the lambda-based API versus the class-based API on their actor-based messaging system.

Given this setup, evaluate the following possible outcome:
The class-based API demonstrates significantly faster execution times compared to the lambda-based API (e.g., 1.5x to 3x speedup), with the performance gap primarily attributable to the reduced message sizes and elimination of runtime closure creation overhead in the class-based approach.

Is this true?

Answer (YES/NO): NO